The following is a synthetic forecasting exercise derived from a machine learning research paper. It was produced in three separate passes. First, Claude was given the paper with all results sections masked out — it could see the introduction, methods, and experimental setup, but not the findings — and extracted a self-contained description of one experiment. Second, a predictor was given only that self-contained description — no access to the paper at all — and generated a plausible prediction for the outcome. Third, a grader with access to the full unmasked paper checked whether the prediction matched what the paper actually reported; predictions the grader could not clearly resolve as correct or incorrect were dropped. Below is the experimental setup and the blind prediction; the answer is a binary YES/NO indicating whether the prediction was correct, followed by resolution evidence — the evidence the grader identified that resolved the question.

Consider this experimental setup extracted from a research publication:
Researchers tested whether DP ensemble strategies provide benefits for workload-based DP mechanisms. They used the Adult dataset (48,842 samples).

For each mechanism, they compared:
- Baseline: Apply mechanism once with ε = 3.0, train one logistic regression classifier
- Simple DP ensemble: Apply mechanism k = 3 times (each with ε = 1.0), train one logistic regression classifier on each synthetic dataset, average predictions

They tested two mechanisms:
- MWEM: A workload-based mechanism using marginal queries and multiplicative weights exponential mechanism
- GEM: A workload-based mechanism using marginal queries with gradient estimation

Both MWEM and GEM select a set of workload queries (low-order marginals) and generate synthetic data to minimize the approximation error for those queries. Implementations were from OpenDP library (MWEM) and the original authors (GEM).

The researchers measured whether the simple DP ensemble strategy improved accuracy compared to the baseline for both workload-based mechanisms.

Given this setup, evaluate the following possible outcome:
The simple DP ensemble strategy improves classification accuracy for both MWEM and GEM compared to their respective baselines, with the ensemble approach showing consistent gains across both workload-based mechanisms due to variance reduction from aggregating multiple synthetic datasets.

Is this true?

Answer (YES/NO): NO